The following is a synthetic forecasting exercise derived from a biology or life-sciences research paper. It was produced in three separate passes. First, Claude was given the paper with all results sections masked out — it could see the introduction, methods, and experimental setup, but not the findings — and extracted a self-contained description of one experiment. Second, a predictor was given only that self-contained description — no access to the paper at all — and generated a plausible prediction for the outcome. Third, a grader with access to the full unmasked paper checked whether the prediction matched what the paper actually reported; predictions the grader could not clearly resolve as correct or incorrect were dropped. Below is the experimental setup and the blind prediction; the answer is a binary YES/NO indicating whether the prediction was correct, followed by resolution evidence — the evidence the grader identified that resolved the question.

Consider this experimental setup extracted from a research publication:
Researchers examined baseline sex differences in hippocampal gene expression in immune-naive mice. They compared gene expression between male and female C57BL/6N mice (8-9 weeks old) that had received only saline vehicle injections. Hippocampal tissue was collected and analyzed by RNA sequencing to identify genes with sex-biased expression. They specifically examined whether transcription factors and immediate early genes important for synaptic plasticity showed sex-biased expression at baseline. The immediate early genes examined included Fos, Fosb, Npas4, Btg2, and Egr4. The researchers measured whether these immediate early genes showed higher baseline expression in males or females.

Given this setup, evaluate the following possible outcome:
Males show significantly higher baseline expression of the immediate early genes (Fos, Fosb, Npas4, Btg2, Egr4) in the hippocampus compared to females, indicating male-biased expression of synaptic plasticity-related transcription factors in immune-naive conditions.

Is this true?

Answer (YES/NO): YES